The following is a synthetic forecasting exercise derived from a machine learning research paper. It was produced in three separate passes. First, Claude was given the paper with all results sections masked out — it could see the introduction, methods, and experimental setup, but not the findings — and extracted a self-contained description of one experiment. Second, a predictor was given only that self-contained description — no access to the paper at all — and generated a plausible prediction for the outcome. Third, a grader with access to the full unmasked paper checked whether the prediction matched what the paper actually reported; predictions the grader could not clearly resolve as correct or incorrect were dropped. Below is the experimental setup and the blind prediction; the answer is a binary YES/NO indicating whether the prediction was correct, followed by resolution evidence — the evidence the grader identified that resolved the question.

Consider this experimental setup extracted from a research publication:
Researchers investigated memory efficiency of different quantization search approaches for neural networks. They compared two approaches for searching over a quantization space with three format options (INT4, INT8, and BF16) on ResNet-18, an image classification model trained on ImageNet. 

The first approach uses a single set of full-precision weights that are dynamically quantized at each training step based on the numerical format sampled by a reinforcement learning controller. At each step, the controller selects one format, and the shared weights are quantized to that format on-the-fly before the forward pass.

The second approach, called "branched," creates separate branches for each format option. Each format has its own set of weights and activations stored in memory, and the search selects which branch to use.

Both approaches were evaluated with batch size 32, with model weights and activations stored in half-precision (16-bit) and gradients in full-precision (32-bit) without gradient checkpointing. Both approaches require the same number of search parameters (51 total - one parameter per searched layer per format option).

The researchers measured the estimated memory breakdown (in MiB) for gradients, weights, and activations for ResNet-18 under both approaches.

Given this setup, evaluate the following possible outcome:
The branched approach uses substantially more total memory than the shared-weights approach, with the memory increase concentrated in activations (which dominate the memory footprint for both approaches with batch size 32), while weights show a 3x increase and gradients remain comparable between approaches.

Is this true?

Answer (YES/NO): NO